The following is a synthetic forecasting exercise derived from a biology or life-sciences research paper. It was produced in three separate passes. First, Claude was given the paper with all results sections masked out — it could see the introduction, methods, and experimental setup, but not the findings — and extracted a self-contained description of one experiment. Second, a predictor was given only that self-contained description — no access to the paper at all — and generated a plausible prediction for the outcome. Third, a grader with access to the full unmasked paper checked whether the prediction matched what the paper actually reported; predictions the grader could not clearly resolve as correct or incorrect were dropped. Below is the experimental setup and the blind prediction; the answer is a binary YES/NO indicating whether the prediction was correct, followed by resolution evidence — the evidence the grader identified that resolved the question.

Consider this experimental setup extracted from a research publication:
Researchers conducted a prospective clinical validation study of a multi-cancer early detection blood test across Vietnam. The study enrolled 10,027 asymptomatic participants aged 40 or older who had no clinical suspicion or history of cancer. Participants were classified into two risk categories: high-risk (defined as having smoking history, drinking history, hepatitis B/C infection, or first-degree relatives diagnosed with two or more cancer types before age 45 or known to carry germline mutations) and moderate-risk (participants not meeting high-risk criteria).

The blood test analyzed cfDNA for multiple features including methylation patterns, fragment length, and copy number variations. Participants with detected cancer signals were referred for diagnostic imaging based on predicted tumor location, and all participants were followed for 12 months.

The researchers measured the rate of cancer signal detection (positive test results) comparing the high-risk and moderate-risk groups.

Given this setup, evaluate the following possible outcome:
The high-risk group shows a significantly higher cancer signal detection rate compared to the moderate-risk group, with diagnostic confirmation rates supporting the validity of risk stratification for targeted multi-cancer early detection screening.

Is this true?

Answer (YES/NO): NO